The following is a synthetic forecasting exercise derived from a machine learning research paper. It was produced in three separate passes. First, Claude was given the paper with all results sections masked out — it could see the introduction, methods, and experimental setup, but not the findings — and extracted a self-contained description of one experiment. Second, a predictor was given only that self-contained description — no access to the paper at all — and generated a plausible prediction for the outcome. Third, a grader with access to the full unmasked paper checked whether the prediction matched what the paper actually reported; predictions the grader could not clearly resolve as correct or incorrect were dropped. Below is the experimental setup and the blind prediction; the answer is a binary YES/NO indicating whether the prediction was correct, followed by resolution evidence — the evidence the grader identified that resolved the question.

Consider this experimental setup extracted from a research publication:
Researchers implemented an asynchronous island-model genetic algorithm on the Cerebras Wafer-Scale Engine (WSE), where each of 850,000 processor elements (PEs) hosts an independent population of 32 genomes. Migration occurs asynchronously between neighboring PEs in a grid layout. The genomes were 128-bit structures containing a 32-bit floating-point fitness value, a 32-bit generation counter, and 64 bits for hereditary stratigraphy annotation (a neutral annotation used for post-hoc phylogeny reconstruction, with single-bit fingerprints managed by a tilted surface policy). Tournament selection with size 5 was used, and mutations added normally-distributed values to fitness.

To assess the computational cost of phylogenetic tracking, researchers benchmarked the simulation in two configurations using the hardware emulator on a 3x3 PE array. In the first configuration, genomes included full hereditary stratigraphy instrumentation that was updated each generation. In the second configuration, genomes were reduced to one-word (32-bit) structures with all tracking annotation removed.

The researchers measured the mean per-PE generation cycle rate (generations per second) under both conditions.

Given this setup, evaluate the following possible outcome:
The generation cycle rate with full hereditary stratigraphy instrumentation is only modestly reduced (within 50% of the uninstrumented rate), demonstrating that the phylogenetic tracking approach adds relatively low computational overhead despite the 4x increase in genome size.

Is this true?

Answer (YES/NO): NO